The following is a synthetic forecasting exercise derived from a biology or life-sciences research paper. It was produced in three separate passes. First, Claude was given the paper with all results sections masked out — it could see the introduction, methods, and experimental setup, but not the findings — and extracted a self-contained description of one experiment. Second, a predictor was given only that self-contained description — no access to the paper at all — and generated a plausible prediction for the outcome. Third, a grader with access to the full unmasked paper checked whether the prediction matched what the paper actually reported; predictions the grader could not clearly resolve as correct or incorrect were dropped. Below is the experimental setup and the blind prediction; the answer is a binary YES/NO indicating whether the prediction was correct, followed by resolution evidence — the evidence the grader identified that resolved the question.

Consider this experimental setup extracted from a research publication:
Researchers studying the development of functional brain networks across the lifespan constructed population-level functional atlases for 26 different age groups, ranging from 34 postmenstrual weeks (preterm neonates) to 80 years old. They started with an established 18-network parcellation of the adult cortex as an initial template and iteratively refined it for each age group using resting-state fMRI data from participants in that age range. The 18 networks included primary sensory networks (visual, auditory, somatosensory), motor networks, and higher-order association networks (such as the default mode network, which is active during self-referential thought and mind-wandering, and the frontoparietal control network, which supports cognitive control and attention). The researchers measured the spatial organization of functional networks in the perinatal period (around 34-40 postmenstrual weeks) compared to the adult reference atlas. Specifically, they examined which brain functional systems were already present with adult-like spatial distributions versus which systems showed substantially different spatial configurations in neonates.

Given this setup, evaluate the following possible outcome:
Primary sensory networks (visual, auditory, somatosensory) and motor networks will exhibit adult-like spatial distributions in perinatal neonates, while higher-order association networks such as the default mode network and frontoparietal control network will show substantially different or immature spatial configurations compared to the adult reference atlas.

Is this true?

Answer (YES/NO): YES